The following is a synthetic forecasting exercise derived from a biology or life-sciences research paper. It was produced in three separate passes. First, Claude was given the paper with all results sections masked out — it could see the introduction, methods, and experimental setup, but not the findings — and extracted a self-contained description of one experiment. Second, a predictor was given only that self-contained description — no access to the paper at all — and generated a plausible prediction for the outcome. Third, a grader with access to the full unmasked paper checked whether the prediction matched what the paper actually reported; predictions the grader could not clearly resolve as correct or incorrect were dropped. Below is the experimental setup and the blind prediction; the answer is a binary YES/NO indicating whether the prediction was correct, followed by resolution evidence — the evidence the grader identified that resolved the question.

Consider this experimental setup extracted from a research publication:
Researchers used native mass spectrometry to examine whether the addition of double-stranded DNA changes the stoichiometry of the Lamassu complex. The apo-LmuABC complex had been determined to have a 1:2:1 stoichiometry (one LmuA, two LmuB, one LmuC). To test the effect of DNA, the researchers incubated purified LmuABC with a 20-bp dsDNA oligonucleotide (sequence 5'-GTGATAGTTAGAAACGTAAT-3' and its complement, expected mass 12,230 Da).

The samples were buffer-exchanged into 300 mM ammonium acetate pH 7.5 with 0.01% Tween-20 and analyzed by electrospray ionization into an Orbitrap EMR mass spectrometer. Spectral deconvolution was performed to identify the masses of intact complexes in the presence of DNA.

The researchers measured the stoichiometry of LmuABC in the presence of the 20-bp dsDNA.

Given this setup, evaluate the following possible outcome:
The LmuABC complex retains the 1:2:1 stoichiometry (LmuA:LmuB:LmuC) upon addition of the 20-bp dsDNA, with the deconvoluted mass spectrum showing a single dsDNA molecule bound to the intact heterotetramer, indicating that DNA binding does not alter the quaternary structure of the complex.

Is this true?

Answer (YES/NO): YES